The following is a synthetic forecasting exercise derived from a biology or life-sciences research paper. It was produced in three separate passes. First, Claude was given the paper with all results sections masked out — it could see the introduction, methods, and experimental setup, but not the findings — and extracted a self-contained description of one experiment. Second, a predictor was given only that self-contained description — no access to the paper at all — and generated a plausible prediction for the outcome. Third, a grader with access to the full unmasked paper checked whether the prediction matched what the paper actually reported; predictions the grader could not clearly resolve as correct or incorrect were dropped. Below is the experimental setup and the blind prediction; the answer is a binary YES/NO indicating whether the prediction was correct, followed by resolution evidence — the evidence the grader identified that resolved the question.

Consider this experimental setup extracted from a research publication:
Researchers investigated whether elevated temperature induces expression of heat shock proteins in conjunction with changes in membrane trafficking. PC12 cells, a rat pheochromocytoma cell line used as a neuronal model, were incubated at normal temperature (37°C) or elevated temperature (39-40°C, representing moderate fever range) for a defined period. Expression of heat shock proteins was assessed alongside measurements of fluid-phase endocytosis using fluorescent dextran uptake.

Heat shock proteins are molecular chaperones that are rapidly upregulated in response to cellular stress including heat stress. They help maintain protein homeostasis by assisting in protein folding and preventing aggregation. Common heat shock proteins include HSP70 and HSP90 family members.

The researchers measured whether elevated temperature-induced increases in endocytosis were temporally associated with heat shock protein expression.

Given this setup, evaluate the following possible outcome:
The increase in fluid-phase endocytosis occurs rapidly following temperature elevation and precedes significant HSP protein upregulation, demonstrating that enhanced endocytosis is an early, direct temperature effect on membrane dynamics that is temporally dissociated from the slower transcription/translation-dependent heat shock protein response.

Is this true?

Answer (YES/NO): NO